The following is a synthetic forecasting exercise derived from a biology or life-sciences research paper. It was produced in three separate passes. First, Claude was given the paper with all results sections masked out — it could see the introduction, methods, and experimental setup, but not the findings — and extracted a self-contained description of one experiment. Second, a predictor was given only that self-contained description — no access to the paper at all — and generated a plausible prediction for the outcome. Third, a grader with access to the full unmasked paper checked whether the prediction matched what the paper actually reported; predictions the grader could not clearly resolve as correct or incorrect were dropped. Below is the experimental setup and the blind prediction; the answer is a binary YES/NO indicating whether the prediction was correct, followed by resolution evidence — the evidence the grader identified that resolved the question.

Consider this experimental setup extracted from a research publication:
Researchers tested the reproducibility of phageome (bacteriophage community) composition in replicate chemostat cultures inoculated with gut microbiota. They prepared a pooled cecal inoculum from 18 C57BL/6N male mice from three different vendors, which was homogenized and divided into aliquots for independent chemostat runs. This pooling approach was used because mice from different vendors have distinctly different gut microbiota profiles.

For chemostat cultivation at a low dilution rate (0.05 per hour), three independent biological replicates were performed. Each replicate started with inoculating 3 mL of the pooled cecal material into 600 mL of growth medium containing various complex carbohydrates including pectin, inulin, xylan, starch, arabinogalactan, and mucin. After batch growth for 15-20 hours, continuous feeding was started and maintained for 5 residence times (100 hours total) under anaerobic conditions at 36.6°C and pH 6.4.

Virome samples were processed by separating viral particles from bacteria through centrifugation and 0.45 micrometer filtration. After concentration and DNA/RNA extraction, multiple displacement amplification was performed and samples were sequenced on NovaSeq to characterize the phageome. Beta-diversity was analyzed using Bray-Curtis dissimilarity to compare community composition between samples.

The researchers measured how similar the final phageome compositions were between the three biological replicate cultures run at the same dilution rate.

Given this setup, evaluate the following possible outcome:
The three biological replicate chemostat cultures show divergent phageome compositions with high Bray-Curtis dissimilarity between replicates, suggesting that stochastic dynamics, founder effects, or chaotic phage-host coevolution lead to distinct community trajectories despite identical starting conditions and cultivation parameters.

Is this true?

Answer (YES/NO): NO